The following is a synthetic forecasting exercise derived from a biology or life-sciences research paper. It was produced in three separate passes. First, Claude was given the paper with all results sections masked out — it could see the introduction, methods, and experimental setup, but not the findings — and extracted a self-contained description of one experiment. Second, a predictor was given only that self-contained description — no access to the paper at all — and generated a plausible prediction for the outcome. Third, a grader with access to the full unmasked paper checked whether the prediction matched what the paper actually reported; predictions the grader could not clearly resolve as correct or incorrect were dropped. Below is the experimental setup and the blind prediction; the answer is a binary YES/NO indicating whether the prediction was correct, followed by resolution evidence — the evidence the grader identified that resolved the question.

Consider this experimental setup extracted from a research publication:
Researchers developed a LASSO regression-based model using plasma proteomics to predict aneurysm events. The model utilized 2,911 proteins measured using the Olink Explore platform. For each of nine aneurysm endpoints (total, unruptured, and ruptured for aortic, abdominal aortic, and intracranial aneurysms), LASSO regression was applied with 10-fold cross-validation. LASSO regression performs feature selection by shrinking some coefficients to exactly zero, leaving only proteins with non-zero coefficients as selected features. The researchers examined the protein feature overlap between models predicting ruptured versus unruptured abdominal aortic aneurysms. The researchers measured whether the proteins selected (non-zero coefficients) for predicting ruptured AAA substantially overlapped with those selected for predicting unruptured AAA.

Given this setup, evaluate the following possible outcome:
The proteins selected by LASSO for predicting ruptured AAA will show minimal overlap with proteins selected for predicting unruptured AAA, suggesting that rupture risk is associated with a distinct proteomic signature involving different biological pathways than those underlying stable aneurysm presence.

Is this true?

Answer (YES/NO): NO